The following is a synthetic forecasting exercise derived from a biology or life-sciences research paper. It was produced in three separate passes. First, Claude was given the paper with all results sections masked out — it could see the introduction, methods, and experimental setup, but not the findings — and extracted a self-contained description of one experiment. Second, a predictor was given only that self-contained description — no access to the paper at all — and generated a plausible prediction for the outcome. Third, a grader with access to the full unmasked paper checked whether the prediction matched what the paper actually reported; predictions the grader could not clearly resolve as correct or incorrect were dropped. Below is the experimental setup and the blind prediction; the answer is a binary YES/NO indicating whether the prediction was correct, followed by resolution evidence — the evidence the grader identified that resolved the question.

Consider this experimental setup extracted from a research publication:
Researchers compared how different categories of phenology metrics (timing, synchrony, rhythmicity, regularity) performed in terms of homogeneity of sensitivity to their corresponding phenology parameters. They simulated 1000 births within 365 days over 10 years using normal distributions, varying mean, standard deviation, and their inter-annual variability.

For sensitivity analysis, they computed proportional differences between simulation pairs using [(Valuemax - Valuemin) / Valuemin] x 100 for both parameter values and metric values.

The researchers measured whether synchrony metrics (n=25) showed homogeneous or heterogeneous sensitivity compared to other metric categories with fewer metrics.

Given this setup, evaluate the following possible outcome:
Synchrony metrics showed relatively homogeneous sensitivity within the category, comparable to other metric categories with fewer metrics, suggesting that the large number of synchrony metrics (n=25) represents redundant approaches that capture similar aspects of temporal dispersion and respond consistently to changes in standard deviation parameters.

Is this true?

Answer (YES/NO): NO